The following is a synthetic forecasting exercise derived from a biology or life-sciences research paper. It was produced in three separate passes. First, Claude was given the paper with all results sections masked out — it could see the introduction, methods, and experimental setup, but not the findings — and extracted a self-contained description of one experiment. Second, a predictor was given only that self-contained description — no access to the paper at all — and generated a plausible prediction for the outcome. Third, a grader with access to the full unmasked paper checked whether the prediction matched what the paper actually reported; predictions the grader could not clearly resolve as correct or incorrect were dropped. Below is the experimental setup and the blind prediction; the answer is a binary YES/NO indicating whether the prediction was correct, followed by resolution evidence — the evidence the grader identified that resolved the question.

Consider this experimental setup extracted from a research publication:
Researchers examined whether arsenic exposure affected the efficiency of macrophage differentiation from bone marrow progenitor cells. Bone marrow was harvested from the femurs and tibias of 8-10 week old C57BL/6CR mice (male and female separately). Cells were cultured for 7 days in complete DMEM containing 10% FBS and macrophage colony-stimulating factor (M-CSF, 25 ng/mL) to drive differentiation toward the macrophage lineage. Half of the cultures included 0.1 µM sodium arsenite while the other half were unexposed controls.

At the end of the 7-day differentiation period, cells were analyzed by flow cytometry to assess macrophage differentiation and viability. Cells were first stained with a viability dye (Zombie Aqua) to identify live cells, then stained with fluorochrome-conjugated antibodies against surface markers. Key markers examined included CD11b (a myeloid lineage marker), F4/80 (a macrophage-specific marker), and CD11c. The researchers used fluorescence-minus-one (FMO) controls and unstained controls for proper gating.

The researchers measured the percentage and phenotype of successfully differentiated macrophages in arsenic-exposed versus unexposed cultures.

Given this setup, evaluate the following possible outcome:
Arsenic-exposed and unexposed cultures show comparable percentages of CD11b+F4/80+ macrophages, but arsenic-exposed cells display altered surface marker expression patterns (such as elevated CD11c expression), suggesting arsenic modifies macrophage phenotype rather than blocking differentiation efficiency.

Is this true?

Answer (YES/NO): NO